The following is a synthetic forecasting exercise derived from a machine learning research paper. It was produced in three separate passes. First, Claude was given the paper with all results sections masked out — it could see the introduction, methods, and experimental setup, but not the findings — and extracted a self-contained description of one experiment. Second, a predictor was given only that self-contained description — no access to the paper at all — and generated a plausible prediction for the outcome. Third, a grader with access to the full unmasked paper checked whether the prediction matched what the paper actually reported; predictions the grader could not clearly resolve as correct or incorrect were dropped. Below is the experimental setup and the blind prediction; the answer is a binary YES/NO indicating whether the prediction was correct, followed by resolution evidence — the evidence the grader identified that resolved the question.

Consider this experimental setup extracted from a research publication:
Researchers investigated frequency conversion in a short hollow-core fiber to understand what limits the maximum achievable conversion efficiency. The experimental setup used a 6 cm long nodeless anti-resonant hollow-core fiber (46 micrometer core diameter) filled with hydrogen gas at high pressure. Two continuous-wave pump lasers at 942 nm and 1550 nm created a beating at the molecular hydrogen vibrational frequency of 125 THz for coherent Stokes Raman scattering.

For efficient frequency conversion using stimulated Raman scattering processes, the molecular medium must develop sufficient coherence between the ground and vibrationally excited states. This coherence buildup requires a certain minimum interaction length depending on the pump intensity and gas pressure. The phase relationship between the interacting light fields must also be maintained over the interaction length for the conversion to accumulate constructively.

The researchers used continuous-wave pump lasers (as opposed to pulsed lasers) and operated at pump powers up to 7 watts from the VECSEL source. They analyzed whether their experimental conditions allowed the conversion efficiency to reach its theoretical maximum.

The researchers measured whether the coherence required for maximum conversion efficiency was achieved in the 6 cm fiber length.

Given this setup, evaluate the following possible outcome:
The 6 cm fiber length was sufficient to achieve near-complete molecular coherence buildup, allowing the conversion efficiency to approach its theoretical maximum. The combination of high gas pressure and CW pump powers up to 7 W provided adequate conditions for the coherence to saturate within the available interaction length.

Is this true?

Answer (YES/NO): NO